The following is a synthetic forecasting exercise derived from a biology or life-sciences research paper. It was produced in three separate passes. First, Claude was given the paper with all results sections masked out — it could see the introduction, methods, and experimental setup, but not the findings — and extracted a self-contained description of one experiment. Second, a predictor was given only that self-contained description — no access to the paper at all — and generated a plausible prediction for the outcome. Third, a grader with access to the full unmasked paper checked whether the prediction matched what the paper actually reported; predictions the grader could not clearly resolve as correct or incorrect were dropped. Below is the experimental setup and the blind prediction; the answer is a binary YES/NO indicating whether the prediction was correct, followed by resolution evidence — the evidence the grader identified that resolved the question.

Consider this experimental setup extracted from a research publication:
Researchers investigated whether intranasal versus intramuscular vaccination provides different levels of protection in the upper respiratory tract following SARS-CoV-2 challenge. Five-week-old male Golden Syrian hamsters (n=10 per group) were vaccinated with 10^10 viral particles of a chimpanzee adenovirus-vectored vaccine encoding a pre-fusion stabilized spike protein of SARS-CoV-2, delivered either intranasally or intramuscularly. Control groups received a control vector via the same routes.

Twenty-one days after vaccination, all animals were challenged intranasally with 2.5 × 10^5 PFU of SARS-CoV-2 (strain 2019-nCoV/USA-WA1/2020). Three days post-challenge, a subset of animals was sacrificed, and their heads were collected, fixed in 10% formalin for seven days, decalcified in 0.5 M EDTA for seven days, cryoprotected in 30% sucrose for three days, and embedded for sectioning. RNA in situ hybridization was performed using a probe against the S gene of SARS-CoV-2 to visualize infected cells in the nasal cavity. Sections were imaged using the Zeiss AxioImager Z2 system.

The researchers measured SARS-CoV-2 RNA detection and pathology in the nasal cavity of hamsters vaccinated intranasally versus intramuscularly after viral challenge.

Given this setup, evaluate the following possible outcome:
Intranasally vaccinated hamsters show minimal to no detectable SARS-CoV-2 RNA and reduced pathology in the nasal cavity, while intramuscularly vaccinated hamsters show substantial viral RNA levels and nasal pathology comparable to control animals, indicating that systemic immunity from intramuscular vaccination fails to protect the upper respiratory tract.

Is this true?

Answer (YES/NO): NO